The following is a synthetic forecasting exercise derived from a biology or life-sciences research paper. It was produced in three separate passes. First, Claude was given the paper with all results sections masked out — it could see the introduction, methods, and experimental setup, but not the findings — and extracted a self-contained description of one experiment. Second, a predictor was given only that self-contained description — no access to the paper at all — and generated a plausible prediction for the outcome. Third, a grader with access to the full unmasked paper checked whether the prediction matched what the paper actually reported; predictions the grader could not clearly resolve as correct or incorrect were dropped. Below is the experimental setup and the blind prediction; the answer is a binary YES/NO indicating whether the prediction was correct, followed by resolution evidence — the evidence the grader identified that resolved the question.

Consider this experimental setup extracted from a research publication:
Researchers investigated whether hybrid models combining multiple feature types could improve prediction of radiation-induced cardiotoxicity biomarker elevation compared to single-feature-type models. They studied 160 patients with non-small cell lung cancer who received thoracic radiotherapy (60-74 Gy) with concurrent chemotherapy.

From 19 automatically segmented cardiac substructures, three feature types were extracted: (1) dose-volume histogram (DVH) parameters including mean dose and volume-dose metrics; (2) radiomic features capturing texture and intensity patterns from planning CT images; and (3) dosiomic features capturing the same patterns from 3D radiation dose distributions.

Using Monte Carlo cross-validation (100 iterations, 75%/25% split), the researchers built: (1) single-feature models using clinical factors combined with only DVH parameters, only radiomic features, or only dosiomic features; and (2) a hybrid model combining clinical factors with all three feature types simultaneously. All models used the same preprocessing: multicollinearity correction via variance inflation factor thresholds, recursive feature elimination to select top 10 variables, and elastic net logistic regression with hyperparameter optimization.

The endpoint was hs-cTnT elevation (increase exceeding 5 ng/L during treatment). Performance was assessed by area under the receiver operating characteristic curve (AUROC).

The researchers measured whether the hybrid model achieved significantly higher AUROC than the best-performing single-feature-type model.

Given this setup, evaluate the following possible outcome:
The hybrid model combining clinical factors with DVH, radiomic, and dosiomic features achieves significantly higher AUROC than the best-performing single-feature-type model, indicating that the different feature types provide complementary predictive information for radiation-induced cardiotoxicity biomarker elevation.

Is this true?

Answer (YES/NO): NO